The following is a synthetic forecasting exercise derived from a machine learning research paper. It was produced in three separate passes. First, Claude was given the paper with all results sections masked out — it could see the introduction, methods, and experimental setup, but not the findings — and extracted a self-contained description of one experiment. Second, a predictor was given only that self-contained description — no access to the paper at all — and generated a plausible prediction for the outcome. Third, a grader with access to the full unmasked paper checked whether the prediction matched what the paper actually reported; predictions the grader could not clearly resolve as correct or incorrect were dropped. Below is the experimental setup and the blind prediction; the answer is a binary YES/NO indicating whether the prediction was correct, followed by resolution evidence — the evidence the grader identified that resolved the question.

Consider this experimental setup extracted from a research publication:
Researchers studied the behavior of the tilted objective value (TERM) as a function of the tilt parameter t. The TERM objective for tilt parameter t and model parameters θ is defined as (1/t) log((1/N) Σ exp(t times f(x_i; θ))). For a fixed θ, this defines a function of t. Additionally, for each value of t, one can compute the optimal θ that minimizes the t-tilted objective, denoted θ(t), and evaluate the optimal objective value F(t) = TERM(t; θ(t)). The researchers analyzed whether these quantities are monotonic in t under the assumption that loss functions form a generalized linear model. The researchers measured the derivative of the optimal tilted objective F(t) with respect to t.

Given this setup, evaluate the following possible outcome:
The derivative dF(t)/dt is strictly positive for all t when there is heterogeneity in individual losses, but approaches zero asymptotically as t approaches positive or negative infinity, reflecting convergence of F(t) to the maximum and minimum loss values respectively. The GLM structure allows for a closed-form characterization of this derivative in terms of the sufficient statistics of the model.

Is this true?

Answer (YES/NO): NO